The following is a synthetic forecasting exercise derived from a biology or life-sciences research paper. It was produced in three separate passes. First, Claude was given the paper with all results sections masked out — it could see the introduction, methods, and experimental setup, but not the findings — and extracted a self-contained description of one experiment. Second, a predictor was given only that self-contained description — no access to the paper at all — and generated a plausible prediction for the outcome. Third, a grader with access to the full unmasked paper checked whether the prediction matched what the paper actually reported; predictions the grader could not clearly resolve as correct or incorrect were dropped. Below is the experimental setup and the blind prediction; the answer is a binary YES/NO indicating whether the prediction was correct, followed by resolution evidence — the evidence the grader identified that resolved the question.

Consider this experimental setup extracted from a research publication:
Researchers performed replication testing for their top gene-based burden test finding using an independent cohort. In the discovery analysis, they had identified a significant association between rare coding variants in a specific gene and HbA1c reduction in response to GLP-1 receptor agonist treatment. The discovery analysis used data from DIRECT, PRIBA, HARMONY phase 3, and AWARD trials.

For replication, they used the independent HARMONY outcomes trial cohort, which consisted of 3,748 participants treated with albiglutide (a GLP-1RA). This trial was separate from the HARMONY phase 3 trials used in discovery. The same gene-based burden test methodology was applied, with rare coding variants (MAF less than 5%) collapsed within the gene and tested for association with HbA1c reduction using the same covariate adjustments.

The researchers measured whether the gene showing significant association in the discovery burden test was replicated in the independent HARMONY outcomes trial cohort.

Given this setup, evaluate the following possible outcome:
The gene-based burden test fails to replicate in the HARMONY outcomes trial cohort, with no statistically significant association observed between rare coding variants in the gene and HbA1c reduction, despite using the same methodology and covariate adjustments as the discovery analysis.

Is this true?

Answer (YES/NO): NO